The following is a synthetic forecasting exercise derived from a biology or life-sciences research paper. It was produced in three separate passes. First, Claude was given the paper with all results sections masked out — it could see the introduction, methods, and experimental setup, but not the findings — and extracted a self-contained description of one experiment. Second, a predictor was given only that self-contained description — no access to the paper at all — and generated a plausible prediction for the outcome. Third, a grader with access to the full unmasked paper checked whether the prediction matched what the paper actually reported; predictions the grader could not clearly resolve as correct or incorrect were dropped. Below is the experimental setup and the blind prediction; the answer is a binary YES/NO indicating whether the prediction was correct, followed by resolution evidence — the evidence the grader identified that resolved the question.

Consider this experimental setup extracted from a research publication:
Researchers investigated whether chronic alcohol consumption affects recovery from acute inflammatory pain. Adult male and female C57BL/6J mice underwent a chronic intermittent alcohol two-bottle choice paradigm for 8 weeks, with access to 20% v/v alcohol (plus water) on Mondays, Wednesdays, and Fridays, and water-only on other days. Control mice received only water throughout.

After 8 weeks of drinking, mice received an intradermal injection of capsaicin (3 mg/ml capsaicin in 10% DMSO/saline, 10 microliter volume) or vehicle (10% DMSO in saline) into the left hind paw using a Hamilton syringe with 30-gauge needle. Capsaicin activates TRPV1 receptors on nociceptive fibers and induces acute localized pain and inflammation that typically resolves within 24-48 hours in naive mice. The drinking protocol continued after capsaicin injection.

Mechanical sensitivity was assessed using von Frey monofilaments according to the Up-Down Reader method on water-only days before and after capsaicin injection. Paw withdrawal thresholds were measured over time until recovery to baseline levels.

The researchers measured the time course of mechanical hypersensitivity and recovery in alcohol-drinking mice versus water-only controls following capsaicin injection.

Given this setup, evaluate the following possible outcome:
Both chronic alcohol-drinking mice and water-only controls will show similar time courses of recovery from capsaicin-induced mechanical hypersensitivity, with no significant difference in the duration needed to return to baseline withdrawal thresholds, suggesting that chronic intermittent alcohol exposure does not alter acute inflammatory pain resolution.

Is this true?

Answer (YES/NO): NO